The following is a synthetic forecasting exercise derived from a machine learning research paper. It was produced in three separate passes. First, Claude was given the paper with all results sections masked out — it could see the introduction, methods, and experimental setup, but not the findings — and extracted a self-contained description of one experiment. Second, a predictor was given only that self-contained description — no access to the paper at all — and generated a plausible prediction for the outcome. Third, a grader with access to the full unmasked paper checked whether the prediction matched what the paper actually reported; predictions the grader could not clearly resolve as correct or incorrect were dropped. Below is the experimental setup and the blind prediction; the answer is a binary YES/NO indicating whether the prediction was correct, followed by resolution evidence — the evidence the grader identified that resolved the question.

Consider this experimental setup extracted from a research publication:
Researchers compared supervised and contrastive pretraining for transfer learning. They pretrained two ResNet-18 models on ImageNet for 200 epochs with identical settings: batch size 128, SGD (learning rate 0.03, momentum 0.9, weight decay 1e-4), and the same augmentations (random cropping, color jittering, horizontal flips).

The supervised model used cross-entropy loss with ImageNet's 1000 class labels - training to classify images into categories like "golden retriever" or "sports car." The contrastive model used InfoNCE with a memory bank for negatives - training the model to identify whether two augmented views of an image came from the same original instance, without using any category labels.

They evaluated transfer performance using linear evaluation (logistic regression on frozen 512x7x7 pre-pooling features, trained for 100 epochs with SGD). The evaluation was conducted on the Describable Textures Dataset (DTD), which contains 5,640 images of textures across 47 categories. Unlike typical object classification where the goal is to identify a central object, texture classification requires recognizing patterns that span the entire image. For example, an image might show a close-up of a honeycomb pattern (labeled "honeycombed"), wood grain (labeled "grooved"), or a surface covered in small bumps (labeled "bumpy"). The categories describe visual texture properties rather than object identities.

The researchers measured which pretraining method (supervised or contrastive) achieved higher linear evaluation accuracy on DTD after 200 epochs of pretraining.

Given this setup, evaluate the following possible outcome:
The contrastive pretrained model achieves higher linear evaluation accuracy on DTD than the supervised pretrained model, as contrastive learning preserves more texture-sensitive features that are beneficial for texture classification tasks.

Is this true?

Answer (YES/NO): YES